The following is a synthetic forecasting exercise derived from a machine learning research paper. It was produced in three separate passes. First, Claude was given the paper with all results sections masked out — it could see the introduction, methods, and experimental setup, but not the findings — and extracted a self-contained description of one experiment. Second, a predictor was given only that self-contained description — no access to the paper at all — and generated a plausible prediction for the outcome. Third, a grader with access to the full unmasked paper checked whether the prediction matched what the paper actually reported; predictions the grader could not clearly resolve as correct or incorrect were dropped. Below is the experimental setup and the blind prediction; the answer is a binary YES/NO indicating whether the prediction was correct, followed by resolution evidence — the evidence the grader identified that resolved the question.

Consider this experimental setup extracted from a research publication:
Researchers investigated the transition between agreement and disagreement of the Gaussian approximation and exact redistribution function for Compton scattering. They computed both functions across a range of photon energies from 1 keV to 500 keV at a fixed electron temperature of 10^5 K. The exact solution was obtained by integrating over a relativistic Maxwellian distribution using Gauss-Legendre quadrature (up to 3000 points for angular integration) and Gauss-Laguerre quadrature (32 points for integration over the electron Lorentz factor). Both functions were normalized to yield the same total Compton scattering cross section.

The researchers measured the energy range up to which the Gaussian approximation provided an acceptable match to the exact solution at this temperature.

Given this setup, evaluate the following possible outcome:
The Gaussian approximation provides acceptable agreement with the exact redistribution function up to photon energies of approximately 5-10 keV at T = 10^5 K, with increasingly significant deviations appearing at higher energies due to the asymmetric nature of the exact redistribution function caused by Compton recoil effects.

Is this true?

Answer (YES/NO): NO